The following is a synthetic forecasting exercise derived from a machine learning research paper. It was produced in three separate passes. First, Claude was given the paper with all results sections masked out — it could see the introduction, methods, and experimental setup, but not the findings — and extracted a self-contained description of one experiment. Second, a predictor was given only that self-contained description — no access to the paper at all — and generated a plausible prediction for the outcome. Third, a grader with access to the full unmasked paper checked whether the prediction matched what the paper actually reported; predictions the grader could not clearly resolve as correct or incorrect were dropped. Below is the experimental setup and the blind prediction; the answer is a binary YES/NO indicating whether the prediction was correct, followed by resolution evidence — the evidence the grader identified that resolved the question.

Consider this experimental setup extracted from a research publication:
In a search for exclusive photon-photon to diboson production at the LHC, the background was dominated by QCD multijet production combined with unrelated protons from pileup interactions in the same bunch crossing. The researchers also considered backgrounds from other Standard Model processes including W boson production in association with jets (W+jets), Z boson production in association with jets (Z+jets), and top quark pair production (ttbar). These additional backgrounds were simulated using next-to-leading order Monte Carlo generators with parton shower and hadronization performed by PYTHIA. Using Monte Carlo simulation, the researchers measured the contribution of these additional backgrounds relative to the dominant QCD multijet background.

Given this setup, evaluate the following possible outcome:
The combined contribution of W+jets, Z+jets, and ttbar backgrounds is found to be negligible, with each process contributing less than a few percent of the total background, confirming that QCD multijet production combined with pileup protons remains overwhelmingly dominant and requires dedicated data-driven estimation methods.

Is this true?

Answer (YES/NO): NO